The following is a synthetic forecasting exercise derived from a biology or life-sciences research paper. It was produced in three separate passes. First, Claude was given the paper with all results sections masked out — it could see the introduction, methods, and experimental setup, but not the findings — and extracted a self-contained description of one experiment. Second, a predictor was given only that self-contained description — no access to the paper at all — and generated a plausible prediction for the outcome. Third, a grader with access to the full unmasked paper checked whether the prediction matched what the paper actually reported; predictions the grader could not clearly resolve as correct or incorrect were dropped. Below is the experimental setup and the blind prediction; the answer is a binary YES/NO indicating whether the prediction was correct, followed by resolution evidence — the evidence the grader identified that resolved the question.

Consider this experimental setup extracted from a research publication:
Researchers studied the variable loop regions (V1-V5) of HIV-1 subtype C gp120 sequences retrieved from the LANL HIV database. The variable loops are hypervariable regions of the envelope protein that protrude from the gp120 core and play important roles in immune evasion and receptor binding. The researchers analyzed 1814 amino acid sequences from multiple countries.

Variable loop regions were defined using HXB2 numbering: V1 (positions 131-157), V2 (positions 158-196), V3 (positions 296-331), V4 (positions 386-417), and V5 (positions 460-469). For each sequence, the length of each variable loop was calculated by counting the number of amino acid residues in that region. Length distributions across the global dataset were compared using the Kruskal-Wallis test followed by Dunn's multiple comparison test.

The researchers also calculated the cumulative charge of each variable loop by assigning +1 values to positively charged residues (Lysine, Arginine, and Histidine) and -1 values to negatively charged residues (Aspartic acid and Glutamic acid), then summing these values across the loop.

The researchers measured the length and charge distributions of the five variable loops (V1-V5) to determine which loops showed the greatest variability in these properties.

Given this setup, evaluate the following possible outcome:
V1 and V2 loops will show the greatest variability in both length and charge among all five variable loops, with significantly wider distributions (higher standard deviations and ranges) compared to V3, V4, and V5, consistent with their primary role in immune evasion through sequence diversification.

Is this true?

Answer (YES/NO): NO